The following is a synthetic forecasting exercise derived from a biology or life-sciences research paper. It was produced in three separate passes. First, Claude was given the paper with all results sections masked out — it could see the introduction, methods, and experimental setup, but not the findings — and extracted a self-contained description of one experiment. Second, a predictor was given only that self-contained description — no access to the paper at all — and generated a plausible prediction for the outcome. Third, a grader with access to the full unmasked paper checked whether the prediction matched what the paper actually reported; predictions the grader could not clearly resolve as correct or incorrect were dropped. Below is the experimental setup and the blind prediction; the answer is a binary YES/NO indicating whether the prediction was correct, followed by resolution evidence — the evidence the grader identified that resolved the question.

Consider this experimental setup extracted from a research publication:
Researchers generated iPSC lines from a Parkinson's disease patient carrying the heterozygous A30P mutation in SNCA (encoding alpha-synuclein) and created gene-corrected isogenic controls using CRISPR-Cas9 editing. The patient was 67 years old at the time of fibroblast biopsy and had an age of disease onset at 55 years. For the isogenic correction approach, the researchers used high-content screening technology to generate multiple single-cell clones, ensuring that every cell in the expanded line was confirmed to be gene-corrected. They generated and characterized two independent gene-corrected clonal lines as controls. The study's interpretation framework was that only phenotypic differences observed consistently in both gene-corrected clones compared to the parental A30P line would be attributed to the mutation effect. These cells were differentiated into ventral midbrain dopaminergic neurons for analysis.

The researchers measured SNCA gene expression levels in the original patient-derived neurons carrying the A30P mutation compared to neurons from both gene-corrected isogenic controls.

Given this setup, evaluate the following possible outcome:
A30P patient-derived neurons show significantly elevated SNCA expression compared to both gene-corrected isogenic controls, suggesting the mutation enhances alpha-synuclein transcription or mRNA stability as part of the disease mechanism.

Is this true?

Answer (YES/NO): YES